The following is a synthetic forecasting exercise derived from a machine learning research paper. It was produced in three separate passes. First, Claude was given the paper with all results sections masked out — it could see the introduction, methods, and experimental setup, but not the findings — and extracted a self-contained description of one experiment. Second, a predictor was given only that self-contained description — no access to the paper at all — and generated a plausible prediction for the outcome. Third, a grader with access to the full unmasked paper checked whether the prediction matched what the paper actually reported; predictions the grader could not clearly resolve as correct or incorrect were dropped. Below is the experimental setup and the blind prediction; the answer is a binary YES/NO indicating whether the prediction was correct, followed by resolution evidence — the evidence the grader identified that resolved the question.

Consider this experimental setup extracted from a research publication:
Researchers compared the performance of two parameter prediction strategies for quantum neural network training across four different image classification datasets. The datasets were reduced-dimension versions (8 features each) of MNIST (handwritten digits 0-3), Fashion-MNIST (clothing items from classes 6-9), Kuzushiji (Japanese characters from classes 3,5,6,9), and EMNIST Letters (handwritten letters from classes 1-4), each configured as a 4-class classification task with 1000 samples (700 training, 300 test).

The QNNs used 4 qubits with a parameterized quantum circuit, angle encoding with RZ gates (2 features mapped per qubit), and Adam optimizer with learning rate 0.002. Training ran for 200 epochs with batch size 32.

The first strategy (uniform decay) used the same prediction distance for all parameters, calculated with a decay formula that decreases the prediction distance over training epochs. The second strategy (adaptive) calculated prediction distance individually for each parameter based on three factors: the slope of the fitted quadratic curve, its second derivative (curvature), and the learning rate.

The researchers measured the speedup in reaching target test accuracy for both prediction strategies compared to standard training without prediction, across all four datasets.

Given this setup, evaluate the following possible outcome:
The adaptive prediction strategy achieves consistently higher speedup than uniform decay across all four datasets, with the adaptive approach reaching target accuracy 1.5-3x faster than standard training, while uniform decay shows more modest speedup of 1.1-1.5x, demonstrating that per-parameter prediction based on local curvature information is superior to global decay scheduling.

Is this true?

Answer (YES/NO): NO